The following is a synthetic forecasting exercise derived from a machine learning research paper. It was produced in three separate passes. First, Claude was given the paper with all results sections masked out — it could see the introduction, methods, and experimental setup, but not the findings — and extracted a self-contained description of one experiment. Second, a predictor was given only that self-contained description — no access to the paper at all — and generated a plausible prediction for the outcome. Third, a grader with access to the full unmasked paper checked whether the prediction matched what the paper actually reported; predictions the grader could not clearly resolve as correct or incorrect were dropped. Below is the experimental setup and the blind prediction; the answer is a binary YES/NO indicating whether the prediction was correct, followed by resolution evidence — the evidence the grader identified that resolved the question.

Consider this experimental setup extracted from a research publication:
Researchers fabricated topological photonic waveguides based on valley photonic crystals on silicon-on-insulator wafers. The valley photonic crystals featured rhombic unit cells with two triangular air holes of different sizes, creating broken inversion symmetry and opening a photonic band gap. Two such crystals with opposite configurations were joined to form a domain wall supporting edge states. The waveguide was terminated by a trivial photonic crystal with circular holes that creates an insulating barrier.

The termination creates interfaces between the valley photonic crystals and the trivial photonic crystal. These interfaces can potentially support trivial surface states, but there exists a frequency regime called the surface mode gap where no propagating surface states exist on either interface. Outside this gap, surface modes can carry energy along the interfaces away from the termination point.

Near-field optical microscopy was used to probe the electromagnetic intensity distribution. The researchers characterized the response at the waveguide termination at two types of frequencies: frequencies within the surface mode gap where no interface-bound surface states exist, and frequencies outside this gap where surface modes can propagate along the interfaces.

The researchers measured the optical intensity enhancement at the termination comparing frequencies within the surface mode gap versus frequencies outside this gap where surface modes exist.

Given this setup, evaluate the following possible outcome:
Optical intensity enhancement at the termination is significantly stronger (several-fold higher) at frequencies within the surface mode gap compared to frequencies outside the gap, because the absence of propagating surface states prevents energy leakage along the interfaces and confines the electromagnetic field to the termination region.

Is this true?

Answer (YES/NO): YES